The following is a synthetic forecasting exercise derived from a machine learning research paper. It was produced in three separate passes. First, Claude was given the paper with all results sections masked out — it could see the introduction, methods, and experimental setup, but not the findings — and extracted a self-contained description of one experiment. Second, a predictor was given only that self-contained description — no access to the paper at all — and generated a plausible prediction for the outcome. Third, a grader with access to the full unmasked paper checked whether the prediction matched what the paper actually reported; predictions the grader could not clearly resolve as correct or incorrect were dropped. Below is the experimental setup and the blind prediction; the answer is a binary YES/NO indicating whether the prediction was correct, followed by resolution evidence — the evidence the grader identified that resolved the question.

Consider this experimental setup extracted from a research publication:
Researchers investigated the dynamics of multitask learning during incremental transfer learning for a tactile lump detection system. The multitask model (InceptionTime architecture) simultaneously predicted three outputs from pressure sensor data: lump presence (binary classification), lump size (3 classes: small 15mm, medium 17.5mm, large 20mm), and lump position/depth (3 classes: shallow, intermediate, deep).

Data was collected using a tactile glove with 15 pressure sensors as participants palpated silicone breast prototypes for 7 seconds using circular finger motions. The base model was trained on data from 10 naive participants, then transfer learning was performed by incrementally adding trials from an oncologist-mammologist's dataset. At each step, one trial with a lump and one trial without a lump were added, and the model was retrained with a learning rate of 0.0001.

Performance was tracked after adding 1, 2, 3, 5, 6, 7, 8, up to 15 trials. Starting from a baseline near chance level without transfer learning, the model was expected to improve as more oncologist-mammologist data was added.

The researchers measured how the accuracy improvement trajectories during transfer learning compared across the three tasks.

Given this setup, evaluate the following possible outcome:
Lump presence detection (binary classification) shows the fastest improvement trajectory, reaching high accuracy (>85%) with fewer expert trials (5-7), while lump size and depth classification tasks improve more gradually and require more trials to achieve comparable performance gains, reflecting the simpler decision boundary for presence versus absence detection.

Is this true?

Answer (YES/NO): YES